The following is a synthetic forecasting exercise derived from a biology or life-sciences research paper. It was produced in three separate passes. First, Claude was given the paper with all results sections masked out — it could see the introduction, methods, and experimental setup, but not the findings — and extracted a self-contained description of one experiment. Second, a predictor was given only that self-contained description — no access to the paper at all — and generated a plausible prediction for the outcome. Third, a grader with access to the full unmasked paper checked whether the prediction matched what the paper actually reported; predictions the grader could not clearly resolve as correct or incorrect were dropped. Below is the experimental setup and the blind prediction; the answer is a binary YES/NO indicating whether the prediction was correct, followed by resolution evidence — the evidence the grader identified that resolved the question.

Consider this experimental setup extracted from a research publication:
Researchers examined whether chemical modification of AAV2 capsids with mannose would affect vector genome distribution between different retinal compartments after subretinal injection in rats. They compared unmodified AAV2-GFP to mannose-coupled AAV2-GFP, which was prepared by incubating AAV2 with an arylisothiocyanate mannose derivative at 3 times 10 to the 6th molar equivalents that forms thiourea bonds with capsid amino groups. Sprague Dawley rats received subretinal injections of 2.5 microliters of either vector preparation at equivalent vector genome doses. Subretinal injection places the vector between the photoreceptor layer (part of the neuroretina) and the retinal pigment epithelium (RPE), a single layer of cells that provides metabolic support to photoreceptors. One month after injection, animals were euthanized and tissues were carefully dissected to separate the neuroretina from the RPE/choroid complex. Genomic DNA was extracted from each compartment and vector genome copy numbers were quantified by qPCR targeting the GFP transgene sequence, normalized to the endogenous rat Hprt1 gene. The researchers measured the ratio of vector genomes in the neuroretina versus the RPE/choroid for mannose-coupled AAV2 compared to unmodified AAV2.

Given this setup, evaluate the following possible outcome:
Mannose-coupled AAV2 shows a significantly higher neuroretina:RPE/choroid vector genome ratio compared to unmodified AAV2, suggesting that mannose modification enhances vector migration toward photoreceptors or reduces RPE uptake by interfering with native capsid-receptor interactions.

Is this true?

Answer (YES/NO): NO